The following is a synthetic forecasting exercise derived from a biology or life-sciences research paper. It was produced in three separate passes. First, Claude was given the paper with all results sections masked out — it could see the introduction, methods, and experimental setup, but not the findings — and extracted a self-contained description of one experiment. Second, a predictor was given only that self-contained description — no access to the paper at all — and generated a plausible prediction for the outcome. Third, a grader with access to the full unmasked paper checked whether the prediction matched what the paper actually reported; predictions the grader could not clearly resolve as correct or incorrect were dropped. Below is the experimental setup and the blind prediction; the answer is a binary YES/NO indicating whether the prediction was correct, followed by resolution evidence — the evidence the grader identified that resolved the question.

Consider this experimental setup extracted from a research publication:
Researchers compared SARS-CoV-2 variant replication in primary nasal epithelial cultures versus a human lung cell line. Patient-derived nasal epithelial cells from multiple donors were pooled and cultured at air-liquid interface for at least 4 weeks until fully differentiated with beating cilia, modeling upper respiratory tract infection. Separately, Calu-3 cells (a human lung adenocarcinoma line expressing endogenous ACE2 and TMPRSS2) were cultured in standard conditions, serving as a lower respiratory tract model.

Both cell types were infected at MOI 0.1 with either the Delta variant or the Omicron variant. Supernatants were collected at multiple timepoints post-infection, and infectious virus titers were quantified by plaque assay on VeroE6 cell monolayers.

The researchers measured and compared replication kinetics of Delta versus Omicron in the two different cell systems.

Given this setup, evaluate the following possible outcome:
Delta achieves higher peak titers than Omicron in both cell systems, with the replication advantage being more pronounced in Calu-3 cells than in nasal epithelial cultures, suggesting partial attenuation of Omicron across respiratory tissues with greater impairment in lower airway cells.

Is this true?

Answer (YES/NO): NO